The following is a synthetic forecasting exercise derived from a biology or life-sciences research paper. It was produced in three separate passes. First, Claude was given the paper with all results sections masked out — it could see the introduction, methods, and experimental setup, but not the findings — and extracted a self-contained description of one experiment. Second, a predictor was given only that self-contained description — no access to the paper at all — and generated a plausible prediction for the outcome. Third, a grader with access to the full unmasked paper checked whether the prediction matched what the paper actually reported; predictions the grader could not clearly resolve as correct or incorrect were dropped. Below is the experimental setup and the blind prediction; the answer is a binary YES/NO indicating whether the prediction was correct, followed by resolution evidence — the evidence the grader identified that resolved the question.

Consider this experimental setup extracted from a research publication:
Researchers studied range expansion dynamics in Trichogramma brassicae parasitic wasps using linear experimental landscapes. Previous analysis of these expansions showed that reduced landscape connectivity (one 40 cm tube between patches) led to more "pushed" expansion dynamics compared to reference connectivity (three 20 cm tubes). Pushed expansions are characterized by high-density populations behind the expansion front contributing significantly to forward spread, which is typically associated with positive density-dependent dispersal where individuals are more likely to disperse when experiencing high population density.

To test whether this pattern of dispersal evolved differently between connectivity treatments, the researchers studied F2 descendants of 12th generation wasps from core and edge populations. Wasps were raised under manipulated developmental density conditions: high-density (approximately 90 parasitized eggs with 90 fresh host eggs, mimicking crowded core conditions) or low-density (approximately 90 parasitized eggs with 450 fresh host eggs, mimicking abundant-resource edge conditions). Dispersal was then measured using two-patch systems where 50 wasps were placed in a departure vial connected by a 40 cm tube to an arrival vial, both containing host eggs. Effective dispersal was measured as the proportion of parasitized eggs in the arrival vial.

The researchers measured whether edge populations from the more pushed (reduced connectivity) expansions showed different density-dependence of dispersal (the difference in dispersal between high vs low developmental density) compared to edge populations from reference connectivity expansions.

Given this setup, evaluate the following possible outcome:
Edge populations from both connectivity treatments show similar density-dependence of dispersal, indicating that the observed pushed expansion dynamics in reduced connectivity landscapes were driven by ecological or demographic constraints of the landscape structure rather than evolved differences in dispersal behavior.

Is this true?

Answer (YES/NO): NO